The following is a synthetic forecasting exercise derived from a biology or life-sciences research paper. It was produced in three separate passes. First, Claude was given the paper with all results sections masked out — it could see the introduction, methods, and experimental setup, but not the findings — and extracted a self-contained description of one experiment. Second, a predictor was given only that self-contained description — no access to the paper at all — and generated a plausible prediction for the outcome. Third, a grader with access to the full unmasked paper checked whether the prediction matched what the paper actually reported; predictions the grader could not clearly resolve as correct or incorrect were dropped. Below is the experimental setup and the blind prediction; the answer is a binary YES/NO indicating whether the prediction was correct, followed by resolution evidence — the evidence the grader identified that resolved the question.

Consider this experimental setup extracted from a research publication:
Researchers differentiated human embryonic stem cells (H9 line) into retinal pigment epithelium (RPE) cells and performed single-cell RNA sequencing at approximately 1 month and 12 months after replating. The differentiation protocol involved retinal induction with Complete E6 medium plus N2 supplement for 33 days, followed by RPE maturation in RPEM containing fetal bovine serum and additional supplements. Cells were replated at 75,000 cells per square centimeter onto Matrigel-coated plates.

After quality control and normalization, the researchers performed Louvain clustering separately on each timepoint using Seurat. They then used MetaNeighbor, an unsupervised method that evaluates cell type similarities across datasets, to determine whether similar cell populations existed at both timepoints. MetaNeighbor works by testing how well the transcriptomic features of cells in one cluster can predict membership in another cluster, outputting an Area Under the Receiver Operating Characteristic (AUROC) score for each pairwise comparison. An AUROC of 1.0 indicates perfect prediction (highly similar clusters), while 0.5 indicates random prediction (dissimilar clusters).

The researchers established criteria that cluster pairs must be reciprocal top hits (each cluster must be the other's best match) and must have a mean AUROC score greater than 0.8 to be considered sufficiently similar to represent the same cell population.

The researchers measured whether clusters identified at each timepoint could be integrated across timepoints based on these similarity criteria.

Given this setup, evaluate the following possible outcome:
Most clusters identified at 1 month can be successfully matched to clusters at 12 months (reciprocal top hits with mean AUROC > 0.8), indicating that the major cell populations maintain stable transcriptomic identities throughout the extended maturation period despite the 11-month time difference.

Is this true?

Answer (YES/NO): NO